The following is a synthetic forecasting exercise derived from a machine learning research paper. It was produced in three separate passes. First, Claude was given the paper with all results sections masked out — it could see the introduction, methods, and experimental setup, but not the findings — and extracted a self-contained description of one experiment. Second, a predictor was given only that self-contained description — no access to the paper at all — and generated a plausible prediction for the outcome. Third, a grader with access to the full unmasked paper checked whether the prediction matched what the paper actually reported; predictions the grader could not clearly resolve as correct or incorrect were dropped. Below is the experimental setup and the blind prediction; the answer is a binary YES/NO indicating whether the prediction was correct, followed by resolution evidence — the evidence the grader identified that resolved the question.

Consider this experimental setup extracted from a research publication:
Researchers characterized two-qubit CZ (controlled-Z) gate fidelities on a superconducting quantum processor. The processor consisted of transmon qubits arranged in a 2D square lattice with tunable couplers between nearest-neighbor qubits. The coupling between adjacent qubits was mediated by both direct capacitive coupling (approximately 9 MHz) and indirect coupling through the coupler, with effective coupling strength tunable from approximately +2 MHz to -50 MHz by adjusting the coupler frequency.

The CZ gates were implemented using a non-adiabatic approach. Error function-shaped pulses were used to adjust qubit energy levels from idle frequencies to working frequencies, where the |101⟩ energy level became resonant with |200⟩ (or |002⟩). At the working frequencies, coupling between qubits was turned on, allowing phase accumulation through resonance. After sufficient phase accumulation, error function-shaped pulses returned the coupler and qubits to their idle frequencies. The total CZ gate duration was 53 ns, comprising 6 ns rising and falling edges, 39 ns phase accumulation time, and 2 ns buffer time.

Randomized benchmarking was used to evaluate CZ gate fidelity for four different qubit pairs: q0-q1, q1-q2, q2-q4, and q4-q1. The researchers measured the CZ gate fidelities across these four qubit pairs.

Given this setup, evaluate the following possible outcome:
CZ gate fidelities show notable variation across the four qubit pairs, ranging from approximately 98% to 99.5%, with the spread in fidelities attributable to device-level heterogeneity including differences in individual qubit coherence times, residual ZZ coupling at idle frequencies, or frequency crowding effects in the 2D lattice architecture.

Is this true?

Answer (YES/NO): YES